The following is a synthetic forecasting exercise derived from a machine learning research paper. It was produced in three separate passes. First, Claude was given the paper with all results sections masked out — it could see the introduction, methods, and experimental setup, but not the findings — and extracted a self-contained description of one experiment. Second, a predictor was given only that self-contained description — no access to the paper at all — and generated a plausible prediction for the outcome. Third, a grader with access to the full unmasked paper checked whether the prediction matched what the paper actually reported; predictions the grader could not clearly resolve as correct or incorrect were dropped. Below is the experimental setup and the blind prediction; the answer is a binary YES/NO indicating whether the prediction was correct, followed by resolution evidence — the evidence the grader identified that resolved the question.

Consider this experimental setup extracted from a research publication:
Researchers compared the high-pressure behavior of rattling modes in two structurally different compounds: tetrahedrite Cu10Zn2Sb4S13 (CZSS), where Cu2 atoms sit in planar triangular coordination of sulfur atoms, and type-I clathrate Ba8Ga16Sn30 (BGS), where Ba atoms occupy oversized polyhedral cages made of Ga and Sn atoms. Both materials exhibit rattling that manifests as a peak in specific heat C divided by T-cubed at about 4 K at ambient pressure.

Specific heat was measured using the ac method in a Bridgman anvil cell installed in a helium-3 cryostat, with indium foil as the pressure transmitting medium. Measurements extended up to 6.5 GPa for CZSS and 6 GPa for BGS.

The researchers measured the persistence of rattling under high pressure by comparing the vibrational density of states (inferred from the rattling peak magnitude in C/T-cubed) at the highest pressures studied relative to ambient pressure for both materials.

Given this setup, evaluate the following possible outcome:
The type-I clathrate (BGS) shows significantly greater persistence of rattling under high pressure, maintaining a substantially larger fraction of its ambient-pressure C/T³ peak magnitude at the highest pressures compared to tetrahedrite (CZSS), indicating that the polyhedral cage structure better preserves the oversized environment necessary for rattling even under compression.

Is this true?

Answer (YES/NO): YES